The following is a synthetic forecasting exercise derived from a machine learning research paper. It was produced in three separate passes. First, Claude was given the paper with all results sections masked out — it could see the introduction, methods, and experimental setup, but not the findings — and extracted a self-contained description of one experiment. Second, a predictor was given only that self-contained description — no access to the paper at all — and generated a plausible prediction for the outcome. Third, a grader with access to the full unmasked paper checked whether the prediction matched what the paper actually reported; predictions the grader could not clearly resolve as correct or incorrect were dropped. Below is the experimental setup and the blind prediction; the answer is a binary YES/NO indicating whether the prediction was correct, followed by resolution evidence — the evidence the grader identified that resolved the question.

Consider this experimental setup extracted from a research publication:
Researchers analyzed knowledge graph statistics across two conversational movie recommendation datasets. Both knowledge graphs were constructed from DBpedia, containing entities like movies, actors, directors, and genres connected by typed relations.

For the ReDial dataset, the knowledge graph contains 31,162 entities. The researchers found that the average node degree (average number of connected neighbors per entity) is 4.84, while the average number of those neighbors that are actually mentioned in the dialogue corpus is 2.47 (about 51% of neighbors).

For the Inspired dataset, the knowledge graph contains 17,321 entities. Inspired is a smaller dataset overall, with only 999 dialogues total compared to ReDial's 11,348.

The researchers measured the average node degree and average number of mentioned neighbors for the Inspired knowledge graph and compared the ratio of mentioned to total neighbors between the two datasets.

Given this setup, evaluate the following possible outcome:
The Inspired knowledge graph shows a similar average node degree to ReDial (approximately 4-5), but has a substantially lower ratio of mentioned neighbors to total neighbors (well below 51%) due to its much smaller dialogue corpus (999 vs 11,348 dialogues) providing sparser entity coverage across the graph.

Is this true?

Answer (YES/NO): NO